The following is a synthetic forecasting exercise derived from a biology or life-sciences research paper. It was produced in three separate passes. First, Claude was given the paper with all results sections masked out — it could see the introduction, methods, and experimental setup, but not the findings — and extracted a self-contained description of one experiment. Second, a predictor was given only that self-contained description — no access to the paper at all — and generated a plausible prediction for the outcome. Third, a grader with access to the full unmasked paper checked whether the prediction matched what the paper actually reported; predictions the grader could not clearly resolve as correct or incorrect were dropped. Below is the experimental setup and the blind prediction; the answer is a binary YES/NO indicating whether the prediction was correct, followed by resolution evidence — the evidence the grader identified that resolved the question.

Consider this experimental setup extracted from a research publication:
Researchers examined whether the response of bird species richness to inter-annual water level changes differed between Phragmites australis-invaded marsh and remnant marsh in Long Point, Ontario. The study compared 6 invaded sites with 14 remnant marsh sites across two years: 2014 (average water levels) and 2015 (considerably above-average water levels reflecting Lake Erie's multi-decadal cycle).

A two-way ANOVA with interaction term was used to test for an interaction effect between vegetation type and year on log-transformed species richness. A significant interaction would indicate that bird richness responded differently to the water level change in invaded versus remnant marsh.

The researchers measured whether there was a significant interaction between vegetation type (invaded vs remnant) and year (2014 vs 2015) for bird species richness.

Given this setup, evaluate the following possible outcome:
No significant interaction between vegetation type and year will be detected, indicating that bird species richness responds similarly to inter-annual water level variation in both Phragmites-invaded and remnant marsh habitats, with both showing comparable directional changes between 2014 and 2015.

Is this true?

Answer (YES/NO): NO